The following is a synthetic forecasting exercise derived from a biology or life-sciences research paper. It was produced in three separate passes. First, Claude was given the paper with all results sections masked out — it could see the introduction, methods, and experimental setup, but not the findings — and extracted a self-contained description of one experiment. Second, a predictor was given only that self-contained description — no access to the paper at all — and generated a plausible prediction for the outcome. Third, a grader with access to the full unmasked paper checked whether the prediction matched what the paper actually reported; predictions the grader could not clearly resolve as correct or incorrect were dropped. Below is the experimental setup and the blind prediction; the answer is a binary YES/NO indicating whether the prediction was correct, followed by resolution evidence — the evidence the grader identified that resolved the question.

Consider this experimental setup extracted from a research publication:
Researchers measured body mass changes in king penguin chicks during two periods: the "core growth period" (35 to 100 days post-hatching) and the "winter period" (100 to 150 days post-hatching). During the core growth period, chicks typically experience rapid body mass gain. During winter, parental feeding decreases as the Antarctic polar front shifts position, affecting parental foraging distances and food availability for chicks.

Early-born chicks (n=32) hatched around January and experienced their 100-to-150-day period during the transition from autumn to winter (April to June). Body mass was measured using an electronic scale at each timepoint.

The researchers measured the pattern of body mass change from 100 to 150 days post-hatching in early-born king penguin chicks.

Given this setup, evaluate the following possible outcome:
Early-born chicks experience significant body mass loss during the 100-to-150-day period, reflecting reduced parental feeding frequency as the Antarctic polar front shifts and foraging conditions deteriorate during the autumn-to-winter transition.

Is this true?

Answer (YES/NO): YES